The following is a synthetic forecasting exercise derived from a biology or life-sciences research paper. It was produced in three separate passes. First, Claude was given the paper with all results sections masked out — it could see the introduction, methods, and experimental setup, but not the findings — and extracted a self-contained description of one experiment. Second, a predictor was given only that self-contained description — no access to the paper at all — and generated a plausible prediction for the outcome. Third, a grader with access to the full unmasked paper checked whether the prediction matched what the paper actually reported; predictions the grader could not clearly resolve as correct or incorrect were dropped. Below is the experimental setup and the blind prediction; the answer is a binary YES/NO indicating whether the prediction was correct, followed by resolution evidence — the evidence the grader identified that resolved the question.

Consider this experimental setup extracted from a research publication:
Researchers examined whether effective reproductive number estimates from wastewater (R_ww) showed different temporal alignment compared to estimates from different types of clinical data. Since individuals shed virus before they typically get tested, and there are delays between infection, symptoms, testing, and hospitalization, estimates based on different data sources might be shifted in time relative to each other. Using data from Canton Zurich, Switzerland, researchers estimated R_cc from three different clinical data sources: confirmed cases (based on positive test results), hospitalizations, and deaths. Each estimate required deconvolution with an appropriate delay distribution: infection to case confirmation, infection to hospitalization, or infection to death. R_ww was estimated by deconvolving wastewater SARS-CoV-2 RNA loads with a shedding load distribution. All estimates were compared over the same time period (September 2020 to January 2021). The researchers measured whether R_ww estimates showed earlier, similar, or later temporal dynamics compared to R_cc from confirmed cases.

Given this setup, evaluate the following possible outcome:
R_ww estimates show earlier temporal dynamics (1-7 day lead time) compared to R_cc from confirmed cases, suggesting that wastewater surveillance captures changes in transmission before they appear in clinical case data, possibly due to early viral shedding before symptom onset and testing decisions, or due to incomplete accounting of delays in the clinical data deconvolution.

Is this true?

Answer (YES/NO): NO